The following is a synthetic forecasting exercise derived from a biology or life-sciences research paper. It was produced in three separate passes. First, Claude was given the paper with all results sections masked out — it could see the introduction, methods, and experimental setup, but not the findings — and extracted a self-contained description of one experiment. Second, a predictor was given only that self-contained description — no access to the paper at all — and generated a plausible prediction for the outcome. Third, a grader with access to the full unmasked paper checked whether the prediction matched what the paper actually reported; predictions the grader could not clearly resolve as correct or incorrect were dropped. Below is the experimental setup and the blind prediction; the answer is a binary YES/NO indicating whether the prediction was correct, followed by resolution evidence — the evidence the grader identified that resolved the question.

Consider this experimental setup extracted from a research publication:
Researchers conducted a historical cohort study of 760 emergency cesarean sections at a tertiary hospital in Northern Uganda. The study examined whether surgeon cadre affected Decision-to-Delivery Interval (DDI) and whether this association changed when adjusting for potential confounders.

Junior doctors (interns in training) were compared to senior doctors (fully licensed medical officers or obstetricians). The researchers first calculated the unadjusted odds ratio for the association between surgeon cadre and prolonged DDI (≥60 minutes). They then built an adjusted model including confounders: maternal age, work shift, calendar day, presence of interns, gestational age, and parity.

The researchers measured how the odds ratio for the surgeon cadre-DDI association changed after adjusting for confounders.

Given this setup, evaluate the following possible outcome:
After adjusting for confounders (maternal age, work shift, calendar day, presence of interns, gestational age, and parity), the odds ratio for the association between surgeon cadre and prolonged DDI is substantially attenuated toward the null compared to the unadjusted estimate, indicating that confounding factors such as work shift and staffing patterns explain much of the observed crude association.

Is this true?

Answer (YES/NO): NO